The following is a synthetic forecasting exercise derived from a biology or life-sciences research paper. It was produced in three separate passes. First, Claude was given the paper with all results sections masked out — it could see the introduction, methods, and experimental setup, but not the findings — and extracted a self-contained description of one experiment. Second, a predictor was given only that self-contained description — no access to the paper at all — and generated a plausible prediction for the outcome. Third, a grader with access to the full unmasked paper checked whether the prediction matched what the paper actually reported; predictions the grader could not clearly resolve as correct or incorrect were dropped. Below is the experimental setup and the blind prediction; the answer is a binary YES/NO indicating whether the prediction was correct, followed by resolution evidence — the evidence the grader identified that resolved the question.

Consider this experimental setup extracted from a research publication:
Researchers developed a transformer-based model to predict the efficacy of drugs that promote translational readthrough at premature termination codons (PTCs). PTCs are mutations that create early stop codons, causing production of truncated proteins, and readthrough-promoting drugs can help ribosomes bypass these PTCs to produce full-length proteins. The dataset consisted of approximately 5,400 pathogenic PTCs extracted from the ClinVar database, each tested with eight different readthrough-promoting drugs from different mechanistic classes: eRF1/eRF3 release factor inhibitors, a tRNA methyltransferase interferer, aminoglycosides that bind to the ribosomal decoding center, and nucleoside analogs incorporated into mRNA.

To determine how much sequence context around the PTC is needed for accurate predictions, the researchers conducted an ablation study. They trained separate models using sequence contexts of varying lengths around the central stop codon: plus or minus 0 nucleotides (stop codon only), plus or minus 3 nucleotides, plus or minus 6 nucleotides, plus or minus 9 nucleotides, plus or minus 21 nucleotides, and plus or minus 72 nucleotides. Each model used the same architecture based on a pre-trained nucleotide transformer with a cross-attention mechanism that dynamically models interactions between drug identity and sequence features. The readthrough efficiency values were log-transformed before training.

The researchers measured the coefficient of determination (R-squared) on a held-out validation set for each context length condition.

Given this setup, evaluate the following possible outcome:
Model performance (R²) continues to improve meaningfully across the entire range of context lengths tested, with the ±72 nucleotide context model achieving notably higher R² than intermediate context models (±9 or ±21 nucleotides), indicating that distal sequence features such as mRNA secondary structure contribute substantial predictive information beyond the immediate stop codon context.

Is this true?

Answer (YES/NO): NO